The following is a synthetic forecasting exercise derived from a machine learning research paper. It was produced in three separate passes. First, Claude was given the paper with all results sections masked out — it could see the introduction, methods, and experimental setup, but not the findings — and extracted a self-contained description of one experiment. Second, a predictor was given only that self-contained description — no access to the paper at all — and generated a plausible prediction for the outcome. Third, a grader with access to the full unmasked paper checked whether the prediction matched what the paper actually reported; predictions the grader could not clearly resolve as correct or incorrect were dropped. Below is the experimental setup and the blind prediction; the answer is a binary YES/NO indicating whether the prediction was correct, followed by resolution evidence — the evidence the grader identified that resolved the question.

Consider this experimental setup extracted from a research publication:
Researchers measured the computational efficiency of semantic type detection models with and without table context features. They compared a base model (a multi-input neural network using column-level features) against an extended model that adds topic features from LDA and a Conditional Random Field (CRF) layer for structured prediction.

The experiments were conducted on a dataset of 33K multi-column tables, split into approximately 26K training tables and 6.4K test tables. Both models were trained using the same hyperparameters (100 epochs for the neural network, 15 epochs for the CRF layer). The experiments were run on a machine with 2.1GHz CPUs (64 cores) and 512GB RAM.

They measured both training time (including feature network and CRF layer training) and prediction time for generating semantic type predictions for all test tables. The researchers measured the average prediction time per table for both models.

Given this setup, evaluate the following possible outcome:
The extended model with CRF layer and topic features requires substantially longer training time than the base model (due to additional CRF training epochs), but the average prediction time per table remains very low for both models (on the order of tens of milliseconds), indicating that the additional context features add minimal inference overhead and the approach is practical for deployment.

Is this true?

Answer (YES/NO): NO